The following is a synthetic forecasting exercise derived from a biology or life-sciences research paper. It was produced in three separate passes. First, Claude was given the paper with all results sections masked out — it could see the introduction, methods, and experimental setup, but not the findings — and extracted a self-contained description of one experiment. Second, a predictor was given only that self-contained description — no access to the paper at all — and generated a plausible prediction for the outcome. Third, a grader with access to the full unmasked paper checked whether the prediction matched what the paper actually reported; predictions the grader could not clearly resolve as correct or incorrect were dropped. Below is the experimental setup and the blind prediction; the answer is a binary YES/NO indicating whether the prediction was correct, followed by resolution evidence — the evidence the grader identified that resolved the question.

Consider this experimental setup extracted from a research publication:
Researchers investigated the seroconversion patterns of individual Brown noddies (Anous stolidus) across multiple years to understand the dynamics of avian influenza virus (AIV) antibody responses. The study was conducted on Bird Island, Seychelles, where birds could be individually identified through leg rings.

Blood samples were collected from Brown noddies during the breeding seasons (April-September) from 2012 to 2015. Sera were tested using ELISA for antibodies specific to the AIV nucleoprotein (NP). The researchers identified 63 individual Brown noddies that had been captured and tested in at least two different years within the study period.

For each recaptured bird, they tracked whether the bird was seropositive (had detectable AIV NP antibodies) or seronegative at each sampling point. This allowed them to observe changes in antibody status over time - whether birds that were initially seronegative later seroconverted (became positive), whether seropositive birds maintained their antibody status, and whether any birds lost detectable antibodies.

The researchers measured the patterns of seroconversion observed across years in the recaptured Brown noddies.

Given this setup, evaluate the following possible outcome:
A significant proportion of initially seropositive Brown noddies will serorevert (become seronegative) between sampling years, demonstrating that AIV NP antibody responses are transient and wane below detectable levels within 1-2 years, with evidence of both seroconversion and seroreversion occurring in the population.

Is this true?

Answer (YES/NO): NO